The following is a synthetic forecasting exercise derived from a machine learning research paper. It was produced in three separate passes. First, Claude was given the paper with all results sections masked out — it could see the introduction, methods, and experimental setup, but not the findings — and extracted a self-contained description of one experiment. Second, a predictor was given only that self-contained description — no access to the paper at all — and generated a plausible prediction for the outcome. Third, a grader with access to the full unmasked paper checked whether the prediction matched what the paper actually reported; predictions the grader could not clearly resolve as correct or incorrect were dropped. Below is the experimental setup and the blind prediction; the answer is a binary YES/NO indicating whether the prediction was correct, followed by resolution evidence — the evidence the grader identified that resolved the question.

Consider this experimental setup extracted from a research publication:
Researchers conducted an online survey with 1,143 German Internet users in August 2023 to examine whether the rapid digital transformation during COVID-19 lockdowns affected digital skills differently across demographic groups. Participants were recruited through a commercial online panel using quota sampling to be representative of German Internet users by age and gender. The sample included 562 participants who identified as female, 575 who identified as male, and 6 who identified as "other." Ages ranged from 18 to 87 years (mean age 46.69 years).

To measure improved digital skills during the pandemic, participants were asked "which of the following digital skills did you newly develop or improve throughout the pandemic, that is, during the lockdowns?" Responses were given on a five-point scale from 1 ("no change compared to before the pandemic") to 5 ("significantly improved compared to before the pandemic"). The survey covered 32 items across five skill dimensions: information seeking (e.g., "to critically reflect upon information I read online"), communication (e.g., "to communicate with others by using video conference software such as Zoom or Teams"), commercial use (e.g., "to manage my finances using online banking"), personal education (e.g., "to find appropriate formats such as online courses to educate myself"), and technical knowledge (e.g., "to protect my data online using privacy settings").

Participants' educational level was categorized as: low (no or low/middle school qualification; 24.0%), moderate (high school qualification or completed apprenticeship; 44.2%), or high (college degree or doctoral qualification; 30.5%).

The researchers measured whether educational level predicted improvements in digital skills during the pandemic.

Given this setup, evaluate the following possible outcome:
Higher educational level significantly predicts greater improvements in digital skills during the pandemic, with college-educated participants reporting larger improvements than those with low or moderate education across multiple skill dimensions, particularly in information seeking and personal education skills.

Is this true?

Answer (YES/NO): NO